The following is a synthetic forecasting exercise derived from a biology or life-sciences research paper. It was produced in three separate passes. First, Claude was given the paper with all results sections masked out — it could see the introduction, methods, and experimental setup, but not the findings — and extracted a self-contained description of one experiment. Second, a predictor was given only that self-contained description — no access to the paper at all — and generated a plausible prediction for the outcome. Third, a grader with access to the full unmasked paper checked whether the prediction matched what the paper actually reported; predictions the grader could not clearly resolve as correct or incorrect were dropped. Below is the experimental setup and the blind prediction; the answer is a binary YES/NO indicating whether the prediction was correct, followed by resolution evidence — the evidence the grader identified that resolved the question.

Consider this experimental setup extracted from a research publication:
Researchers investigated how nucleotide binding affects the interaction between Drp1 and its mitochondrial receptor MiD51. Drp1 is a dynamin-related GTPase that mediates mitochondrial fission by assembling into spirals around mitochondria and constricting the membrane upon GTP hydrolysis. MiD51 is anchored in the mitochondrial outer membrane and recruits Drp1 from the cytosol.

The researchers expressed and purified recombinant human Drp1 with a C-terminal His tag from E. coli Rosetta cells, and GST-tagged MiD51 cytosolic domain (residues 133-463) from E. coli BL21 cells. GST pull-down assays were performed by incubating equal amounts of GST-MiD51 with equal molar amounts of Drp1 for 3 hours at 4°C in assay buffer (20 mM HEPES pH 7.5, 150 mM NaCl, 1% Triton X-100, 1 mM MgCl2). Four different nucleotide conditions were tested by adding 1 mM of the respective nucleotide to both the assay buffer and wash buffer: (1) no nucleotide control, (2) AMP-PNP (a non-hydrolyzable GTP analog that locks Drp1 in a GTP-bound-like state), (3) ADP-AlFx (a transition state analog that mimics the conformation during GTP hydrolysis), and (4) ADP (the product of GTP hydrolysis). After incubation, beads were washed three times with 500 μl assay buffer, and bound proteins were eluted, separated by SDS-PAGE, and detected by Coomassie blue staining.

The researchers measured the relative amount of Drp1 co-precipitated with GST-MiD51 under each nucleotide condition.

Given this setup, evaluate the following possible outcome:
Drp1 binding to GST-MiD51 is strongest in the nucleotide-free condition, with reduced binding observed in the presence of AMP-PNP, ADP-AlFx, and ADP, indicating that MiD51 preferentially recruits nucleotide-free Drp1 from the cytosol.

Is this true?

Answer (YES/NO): NO